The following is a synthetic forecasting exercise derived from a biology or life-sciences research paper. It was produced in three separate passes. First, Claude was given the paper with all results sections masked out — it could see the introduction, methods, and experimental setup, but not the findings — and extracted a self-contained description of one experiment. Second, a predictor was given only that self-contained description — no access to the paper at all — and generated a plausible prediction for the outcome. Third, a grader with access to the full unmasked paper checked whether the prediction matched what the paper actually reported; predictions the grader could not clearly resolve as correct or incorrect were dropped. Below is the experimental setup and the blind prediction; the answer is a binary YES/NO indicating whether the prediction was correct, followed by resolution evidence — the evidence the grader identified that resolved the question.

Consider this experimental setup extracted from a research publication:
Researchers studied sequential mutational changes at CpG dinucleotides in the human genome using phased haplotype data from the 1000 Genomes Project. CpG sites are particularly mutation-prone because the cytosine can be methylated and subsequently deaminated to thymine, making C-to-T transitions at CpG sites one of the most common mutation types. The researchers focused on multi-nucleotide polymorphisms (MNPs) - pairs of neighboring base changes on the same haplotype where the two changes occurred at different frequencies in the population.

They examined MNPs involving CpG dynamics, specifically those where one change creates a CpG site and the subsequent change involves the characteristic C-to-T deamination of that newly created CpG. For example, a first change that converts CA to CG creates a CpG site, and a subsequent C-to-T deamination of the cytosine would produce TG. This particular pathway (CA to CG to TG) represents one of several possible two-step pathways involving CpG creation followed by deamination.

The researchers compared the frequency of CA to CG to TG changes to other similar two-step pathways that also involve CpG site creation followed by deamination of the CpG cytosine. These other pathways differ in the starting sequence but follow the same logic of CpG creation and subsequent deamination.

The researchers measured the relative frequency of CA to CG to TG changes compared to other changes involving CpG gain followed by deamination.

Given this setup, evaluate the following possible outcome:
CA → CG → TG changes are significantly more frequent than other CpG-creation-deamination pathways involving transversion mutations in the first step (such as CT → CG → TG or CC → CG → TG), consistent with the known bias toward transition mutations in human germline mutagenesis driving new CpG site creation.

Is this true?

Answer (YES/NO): NO